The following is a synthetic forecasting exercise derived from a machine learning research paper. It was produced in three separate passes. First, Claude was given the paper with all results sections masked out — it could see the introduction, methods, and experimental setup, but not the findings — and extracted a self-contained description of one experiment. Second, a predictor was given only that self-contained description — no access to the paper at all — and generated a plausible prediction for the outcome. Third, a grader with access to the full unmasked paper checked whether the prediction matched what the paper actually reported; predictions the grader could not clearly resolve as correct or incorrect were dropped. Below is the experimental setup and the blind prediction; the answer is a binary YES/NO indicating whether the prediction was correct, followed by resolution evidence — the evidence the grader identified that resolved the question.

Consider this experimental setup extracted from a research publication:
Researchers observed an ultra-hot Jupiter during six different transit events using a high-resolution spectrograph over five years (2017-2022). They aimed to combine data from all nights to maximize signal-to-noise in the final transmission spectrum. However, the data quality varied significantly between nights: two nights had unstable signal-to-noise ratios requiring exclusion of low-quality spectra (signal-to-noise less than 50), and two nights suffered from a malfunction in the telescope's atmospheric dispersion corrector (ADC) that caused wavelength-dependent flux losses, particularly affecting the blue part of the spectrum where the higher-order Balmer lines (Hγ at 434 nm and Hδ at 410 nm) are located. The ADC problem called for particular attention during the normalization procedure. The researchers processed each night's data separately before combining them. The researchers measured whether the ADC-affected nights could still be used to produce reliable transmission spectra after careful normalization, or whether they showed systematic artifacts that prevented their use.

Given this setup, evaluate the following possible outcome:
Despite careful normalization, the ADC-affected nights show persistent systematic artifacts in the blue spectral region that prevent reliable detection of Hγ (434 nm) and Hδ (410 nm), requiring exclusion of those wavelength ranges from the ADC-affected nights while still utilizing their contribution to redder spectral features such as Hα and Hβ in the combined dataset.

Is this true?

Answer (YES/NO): NO